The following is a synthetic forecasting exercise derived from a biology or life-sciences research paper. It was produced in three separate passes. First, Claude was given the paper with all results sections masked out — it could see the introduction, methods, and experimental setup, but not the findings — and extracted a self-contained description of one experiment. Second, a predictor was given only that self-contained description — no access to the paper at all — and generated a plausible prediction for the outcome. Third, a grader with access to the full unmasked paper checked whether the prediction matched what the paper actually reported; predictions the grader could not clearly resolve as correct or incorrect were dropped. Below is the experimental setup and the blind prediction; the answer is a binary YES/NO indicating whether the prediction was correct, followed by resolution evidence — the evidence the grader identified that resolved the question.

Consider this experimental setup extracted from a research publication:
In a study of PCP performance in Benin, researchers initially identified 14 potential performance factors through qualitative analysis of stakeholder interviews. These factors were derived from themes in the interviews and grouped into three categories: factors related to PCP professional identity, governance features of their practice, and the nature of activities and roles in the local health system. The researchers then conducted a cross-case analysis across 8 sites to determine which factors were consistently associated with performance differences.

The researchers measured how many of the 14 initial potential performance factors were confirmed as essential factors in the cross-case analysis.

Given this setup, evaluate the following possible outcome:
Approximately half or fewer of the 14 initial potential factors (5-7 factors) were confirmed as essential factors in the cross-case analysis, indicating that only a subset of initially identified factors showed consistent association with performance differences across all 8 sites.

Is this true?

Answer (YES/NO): NO